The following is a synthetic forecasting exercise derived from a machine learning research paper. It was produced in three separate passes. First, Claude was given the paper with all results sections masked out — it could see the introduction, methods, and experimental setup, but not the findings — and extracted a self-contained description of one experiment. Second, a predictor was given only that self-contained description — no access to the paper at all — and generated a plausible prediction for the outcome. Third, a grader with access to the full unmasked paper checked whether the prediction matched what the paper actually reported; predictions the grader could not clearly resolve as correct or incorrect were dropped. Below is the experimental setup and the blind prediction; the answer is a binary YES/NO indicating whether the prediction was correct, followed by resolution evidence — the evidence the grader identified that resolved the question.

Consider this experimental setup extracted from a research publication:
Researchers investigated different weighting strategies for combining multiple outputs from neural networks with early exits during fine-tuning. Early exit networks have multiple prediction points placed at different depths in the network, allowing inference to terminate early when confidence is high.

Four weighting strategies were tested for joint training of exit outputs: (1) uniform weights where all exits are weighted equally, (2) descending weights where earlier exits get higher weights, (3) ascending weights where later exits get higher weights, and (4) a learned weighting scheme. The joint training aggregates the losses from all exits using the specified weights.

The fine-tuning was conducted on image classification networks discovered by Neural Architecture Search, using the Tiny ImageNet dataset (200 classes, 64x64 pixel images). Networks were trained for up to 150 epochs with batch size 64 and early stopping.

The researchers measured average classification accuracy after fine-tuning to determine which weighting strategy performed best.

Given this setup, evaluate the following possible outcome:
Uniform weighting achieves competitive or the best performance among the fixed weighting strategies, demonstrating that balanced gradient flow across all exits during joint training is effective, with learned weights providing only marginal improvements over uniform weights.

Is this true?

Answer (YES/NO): NO